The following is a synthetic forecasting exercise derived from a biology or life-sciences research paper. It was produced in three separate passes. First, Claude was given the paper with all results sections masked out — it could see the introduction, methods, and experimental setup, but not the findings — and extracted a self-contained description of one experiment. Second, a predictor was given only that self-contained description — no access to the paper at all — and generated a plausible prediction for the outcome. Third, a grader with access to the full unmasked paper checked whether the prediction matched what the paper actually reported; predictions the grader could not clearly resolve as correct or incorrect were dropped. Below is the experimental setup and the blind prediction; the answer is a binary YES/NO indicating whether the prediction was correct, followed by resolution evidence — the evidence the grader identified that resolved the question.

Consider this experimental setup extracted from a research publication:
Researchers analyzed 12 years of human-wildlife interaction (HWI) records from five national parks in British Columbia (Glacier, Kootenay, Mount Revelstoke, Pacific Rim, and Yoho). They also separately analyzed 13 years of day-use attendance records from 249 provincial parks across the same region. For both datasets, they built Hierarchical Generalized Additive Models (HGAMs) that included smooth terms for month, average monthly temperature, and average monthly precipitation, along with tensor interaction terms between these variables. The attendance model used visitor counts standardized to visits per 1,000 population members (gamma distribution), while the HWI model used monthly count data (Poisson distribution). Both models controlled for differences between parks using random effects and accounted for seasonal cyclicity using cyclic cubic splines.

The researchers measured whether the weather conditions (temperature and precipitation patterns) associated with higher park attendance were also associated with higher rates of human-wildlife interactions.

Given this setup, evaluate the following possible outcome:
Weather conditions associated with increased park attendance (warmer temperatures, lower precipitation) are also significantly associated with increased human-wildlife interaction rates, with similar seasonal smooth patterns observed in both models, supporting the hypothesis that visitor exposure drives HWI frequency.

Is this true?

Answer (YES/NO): YES